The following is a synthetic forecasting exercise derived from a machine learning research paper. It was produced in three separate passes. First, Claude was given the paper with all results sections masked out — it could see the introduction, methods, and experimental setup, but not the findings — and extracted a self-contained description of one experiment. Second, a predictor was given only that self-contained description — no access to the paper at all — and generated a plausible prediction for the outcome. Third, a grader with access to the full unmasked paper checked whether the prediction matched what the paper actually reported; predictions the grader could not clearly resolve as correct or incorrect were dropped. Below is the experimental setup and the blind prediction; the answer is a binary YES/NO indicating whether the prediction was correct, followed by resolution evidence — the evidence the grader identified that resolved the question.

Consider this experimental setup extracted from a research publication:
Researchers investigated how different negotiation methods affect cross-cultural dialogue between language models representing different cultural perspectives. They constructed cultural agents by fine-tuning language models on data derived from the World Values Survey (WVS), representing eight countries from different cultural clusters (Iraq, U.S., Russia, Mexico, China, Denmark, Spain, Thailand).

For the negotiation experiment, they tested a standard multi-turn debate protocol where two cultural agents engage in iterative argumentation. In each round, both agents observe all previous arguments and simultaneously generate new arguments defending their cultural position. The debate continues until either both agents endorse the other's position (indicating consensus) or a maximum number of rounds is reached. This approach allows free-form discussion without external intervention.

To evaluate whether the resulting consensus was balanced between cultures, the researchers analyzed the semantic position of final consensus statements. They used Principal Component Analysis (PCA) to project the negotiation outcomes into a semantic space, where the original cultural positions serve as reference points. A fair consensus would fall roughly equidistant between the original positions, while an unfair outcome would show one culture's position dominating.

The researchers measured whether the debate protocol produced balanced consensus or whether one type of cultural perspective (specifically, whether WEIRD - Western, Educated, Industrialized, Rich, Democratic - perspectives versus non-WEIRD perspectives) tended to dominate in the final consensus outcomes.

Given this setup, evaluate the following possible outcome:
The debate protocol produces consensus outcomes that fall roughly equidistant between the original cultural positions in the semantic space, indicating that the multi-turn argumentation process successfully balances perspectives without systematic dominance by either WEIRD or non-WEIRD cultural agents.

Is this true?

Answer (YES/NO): NO